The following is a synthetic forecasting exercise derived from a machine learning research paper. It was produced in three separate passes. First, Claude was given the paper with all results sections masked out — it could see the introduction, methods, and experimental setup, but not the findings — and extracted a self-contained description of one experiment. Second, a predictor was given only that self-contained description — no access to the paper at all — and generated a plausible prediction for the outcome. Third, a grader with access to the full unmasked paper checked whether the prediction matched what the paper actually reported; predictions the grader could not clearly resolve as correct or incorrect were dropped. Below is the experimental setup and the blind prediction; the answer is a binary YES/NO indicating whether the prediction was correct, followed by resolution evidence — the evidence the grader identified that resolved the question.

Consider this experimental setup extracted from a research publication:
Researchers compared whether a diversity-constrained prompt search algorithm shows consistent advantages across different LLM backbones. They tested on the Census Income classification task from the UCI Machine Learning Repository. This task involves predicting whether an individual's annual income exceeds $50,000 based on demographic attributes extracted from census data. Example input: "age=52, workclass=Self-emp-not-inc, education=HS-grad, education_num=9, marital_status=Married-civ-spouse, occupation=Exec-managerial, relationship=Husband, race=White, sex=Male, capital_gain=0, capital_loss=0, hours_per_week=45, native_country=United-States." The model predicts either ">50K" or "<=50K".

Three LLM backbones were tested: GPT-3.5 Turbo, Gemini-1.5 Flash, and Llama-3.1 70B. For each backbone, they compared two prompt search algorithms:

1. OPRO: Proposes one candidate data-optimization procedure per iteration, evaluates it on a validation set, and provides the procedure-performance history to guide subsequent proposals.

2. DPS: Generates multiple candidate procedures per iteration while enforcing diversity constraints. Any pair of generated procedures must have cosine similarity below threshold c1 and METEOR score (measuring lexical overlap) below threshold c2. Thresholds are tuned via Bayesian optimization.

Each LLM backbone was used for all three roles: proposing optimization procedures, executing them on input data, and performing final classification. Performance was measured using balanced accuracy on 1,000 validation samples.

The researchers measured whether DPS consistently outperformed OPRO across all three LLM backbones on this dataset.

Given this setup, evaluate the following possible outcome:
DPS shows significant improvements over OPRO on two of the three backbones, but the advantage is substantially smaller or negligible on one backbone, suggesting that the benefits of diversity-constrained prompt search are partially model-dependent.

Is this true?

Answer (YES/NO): NO